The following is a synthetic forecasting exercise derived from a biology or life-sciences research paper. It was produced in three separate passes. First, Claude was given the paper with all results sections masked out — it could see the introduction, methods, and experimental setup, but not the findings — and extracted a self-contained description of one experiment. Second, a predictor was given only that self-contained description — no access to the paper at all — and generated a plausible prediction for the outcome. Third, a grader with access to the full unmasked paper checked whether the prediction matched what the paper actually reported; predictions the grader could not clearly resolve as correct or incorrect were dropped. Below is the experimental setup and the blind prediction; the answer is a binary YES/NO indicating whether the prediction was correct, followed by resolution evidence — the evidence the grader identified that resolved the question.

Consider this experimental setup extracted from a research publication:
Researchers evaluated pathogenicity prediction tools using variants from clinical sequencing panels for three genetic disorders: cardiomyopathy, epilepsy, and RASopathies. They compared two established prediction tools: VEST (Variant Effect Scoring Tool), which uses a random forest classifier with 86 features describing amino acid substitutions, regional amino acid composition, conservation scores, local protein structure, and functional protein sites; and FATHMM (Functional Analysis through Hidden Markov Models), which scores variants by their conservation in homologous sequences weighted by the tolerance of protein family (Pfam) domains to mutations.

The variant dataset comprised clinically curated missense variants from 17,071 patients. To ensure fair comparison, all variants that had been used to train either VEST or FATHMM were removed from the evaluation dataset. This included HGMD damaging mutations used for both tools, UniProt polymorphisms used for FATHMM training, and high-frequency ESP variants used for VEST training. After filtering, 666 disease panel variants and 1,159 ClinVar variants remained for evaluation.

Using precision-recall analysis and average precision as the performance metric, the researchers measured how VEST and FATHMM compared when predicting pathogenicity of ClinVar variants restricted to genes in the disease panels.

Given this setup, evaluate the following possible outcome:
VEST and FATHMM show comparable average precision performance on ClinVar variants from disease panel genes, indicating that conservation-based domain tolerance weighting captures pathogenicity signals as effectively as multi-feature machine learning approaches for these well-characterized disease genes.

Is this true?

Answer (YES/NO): NO